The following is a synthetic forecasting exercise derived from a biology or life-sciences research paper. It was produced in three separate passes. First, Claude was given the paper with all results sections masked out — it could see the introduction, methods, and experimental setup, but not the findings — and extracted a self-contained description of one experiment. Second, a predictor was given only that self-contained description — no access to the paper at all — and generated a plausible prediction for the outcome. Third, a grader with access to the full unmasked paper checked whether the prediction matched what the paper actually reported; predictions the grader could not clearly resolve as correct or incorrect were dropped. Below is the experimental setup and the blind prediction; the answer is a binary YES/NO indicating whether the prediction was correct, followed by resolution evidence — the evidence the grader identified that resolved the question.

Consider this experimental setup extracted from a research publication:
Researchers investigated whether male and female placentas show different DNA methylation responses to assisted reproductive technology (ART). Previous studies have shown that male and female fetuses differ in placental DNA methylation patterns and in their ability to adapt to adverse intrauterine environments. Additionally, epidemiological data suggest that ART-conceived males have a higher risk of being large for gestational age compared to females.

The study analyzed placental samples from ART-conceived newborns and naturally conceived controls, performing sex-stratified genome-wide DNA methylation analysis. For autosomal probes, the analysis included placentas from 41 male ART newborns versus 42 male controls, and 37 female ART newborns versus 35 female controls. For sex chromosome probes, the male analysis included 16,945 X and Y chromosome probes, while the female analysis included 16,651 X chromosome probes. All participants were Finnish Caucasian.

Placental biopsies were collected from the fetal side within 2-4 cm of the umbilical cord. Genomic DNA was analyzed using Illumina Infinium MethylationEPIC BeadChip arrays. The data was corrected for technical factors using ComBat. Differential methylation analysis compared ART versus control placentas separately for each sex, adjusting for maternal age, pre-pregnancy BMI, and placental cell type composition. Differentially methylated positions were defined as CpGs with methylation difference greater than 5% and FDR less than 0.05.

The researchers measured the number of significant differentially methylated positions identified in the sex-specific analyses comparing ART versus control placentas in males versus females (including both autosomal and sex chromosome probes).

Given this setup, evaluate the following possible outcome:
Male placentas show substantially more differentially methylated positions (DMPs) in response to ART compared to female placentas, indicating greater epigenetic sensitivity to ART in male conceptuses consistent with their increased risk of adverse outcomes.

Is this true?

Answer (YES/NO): NO